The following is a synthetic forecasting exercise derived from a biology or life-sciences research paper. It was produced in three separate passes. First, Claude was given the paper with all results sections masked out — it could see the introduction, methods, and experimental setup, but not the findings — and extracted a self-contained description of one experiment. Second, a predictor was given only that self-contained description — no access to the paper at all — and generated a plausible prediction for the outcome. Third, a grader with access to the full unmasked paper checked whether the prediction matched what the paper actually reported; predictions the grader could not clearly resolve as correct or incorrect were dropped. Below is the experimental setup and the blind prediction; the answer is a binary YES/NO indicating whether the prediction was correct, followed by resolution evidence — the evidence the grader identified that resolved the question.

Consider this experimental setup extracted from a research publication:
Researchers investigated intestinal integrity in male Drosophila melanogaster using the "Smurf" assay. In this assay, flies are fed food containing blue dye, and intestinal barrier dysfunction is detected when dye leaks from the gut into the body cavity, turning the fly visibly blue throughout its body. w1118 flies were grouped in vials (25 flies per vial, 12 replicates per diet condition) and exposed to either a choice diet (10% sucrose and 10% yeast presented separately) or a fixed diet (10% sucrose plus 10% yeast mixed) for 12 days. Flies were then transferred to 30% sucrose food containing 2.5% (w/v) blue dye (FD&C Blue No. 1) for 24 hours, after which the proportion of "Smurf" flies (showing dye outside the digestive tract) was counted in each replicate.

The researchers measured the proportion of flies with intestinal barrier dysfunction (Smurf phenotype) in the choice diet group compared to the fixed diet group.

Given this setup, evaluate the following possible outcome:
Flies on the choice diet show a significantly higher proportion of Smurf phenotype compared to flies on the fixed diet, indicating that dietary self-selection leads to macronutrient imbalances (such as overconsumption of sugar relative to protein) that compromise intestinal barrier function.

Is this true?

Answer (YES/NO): NO